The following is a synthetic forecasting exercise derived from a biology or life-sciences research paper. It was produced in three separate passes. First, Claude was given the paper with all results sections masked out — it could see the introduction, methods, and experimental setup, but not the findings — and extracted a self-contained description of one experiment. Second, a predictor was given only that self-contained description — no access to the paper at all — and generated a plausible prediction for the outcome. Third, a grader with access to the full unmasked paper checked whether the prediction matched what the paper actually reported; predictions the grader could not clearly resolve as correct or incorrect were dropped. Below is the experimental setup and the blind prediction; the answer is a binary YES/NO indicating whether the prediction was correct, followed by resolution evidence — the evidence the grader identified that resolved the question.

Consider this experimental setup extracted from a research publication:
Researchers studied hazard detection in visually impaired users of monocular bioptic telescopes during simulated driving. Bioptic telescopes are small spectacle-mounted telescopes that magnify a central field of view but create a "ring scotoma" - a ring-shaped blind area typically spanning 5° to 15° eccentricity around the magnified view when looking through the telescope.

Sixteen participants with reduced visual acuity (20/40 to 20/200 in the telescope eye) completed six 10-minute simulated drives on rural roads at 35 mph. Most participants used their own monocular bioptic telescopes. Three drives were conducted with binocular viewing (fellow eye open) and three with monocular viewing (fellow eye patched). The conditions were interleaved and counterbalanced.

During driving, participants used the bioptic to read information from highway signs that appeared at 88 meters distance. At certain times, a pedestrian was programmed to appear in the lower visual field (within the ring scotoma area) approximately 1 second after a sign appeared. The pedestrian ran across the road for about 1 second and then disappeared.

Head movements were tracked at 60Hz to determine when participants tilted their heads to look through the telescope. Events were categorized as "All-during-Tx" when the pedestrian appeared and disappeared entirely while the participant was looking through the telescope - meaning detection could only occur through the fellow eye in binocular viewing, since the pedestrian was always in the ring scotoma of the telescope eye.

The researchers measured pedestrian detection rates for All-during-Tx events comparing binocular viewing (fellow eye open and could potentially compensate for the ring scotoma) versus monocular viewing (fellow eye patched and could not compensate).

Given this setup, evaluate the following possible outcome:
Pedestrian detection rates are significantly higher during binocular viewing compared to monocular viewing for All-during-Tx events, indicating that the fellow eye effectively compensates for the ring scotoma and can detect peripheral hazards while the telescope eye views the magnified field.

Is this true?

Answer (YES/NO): YES